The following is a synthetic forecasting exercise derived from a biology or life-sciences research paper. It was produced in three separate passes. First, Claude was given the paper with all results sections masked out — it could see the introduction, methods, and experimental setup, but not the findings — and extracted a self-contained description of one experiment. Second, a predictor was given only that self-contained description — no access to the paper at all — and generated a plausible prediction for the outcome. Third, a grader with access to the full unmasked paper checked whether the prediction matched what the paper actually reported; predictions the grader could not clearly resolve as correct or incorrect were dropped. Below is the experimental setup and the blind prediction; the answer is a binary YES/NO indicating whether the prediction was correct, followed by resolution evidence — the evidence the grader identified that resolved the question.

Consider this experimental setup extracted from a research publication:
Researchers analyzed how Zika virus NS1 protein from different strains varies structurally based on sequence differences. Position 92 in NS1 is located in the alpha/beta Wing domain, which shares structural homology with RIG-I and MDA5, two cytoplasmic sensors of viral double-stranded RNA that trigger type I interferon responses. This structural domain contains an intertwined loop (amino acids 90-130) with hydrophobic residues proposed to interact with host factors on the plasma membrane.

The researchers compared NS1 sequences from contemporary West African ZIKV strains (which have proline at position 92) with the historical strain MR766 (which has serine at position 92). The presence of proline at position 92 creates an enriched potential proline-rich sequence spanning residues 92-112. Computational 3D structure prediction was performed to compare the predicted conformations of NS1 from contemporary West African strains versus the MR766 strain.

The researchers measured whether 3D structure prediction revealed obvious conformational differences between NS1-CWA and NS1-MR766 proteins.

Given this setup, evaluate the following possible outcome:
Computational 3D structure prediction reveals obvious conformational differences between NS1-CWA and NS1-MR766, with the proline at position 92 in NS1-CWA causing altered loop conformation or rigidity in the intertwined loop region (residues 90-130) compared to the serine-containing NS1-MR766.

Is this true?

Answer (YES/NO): NO